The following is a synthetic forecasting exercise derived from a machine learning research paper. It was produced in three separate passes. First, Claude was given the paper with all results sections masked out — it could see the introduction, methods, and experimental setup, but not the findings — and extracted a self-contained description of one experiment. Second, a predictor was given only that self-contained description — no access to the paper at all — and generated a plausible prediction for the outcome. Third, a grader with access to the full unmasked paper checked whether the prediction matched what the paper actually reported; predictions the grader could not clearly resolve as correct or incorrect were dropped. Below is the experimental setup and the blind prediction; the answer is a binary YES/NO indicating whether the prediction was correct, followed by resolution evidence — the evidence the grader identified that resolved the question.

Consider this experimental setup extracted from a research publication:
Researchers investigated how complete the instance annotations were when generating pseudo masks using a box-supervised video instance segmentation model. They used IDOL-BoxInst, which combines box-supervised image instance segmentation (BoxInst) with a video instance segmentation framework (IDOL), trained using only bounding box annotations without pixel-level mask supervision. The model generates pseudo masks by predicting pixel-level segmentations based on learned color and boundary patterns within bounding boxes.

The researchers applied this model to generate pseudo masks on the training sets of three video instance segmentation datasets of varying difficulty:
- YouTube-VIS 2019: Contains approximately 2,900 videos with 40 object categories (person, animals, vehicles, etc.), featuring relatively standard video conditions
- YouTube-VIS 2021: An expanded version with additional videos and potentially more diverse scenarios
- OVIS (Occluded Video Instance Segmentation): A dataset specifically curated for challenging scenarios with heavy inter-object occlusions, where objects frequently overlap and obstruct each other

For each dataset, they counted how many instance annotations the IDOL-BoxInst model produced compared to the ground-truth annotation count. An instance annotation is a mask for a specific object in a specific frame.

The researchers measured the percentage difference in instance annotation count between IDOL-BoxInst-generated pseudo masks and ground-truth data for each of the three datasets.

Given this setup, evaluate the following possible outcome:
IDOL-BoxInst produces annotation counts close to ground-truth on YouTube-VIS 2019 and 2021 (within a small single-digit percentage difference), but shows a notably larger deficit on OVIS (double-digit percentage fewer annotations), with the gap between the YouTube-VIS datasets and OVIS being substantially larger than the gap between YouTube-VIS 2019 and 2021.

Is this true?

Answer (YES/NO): NO